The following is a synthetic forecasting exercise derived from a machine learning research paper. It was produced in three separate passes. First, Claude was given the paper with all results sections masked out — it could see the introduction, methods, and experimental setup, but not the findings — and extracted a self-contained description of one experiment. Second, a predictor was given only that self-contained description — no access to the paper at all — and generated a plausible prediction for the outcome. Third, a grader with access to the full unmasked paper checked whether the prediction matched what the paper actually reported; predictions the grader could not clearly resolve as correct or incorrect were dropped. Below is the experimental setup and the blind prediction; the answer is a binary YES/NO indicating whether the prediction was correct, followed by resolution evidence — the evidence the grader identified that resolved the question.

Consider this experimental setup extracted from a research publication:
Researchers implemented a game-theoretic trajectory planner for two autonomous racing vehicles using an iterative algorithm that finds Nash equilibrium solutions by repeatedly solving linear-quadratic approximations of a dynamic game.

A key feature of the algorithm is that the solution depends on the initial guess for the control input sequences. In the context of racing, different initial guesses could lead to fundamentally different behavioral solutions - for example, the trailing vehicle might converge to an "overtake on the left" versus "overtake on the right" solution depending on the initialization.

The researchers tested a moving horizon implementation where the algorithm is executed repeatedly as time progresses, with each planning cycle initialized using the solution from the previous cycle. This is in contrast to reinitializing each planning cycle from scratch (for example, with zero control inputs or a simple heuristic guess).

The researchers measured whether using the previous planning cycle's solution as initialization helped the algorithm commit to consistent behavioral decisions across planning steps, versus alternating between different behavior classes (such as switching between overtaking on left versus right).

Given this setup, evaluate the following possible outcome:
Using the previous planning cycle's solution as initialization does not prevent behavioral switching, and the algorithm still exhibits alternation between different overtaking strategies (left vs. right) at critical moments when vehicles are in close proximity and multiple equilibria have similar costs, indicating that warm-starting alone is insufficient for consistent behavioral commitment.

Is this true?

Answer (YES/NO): NO